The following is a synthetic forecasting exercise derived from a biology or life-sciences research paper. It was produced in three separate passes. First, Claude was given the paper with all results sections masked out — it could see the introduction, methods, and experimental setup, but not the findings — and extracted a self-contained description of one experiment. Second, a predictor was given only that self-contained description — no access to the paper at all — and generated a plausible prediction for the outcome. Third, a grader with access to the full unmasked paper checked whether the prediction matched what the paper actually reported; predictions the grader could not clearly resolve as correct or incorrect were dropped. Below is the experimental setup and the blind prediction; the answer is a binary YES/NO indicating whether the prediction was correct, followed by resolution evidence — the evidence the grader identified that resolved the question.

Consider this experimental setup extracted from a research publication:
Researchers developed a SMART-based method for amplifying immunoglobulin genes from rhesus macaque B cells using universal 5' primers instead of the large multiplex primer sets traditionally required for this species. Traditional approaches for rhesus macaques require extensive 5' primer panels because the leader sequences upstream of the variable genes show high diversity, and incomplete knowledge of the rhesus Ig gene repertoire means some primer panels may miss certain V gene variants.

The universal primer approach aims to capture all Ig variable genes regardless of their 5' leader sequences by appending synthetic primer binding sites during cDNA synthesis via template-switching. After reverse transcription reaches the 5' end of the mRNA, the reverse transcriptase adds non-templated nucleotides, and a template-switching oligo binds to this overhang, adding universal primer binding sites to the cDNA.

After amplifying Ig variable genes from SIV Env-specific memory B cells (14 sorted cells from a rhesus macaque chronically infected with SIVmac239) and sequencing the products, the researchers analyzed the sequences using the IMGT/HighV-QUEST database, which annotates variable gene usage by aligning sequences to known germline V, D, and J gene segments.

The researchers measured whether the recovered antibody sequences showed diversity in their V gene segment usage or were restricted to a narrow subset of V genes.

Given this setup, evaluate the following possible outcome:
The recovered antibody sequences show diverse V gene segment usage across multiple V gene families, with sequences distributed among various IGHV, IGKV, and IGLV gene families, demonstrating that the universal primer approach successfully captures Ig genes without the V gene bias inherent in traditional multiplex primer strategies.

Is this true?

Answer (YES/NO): NO